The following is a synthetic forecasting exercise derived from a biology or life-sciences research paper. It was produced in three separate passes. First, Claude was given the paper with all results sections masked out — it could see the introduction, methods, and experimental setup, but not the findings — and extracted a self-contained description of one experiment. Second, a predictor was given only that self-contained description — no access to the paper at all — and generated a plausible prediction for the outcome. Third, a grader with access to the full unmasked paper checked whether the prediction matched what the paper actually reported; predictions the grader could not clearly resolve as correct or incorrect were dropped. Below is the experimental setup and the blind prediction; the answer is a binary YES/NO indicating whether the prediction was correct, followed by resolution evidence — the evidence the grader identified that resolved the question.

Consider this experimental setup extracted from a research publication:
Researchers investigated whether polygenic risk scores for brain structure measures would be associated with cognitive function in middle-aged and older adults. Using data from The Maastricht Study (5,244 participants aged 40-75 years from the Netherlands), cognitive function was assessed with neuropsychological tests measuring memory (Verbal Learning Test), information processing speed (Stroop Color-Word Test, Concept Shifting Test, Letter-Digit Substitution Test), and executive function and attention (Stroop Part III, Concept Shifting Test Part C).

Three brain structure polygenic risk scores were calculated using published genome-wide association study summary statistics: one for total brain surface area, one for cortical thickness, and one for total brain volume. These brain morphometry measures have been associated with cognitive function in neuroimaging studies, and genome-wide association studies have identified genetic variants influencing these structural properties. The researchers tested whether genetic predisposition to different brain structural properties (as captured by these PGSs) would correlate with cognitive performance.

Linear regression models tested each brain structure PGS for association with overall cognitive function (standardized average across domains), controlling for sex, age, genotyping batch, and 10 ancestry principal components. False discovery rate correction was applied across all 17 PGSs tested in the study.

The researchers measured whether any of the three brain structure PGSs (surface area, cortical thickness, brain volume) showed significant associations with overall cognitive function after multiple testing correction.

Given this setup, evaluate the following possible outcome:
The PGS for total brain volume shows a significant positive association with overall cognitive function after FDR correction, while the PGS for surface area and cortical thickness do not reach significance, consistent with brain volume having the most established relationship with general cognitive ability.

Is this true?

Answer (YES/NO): NO